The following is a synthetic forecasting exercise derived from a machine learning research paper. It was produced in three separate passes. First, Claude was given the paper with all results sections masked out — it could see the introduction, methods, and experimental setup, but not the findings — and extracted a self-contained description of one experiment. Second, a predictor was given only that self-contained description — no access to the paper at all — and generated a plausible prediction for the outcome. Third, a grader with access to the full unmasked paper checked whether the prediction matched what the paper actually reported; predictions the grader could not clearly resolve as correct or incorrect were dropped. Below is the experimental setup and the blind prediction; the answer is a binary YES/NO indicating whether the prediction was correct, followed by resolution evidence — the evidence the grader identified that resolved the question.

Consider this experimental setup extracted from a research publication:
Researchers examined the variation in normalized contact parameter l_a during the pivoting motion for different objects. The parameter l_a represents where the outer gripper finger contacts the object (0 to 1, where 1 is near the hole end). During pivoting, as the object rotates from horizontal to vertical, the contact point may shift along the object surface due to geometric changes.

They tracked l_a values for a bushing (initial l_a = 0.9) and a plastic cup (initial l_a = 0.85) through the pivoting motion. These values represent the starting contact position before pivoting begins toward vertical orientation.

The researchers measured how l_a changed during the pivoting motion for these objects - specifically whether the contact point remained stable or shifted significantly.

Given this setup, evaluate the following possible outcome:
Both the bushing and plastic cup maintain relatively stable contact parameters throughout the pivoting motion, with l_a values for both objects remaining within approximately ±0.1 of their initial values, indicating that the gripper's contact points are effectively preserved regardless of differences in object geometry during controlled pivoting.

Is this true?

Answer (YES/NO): NO